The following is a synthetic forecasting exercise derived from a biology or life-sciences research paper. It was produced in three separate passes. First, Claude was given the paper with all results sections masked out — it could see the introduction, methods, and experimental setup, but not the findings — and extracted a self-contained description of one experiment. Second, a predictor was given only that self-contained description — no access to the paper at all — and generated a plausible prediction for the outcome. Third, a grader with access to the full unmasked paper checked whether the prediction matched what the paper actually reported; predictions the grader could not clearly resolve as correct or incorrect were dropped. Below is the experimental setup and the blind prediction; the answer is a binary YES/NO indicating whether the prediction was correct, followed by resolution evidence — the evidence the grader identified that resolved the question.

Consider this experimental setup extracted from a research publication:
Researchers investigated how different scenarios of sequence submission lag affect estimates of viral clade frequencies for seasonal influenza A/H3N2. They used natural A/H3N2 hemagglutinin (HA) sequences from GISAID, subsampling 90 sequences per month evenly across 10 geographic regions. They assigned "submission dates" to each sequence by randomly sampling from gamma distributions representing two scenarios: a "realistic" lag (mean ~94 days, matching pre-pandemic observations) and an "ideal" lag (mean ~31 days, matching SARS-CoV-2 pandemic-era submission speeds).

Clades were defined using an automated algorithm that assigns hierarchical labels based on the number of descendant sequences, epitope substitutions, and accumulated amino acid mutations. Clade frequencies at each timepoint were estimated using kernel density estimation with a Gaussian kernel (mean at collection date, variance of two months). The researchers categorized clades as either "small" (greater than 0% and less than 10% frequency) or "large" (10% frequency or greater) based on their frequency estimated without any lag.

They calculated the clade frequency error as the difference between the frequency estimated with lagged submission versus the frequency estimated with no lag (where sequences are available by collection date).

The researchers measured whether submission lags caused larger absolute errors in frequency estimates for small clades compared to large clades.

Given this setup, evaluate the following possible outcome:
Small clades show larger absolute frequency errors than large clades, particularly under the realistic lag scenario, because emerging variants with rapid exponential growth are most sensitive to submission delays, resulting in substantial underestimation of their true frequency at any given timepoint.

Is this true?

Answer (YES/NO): NO